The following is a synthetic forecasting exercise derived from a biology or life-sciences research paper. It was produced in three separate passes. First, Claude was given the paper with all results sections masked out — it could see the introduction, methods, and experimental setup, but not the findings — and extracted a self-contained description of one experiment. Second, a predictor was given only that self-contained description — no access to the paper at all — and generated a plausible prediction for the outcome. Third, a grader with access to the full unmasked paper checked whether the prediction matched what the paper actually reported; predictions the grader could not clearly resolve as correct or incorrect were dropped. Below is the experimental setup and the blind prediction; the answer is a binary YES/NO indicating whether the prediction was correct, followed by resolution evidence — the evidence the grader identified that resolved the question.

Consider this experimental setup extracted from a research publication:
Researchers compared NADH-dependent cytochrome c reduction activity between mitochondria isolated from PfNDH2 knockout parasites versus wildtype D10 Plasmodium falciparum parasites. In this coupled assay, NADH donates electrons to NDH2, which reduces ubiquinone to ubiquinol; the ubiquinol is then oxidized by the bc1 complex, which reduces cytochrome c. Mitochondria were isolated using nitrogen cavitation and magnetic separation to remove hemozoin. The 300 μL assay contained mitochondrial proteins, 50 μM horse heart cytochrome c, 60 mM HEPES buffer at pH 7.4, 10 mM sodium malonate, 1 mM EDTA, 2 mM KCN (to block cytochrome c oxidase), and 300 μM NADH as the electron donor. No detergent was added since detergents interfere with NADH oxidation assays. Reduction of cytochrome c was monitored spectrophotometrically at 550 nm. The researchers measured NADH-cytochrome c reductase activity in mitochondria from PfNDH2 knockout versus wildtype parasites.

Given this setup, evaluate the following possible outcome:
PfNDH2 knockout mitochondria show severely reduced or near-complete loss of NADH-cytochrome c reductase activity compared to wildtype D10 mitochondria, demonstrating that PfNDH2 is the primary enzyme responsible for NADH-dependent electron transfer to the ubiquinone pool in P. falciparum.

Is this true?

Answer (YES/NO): NO